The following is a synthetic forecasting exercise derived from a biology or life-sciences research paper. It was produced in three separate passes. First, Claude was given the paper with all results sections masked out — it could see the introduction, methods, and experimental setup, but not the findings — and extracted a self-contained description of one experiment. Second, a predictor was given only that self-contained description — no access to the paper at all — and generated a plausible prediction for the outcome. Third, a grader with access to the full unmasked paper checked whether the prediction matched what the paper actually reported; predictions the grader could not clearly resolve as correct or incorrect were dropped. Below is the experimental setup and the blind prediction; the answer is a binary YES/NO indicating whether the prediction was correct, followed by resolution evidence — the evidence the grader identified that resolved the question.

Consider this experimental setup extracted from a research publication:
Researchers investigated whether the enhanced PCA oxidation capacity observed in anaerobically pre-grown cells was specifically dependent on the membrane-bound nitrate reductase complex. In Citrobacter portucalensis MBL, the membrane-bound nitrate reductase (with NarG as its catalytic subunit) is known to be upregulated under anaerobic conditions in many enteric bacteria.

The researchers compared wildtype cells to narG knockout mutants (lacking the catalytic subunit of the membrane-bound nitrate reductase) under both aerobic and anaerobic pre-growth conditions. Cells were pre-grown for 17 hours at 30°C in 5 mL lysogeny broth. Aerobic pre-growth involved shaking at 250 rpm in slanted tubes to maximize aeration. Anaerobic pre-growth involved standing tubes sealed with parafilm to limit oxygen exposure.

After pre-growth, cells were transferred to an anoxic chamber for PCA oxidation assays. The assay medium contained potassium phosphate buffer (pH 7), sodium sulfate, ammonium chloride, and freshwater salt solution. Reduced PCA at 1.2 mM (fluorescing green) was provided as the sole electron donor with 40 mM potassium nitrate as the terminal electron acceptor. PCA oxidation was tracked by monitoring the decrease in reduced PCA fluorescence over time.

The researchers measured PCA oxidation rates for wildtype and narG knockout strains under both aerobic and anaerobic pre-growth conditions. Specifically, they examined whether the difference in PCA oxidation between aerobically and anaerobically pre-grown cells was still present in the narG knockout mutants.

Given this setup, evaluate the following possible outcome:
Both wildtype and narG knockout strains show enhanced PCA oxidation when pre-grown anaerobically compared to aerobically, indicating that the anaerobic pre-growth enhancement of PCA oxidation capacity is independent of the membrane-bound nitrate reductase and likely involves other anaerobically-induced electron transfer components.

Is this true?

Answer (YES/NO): NO